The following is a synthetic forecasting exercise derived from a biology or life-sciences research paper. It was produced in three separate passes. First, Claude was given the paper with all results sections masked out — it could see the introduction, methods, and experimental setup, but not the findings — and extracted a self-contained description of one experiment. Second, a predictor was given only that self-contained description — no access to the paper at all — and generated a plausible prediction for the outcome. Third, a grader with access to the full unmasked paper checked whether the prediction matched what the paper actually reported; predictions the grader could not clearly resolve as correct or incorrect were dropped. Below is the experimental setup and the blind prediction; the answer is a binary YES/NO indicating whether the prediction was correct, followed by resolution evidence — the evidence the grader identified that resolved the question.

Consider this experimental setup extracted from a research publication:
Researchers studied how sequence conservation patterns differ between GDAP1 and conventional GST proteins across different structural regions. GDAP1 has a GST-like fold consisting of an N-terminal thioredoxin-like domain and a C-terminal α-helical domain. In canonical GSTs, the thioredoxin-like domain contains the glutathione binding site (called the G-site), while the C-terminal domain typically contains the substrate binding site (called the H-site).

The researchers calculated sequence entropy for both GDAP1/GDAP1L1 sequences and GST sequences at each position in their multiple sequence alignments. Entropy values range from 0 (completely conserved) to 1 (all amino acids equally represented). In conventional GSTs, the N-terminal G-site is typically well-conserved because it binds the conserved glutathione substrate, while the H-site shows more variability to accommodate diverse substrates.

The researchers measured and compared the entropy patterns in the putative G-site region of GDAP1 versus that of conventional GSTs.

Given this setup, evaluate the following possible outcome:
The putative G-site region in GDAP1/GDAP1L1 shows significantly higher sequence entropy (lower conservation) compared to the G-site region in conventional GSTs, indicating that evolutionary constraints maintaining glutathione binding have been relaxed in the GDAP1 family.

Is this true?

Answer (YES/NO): NO